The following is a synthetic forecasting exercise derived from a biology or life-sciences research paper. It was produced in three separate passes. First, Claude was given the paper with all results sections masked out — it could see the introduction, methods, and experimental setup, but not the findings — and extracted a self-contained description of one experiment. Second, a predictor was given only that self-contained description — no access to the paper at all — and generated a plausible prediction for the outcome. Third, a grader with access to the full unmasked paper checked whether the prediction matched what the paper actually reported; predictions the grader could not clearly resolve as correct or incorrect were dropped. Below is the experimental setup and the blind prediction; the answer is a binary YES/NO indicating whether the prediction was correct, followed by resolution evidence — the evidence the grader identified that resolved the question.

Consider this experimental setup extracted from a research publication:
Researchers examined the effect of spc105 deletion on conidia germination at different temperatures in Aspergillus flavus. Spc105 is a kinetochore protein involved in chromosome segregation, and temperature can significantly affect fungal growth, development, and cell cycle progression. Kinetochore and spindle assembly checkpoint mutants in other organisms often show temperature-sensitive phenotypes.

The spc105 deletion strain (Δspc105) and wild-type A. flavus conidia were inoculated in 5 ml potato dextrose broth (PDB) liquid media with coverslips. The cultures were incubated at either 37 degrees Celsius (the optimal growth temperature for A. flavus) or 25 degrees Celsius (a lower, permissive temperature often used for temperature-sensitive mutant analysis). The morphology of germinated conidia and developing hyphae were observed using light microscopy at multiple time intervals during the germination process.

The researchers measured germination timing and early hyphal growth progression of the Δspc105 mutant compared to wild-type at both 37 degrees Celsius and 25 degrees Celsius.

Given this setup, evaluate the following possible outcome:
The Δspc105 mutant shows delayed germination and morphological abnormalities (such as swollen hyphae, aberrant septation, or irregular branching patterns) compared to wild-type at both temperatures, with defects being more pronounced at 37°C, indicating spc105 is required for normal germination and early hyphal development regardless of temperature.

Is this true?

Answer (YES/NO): NO